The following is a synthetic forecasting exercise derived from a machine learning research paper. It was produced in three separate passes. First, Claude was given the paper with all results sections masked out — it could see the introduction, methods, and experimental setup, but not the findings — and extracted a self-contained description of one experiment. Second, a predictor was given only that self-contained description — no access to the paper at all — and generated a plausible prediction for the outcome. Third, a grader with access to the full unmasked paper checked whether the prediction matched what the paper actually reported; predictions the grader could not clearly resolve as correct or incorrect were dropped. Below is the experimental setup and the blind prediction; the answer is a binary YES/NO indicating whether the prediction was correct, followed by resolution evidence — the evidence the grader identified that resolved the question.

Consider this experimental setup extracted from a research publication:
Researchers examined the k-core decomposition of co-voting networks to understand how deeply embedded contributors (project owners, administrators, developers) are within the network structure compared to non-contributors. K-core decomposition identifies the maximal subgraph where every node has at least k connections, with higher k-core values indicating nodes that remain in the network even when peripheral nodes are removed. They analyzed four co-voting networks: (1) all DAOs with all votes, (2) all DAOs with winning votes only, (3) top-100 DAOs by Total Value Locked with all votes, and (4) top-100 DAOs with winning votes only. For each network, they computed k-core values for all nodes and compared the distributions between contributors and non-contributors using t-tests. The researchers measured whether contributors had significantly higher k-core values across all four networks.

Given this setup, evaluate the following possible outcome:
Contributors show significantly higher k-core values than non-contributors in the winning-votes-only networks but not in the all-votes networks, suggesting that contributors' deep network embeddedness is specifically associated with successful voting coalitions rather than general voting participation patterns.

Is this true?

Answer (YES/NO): NO